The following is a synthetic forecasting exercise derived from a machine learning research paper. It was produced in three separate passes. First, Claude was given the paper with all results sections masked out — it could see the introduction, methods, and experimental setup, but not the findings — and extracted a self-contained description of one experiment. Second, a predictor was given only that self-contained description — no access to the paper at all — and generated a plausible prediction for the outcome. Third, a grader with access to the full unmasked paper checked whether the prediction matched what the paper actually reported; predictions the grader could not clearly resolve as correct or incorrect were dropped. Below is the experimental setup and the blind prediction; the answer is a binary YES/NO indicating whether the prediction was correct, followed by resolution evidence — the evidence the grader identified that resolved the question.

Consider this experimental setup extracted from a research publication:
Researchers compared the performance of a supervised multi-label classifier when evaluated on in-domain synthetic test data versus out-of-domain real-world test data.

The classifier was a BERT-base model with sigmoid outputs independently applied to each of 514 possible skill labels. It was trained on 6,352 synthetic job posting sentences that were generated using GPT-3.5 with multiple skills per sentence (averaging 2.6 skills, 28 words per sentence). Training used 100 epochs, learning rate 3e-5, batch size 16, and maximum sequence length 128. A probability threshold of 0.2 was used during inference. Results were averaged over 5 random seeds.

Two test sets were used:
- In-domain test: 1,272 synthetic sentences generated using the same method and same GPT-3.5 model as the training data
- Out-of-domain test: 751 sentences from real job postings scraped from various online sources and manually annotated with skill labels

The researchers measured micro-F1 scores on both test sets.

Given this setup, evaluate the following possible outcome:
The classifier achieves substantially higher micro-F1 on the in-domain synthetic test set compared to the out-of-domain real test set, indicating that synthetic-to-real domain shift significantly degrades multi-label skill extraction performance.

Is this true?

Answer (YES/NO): YES